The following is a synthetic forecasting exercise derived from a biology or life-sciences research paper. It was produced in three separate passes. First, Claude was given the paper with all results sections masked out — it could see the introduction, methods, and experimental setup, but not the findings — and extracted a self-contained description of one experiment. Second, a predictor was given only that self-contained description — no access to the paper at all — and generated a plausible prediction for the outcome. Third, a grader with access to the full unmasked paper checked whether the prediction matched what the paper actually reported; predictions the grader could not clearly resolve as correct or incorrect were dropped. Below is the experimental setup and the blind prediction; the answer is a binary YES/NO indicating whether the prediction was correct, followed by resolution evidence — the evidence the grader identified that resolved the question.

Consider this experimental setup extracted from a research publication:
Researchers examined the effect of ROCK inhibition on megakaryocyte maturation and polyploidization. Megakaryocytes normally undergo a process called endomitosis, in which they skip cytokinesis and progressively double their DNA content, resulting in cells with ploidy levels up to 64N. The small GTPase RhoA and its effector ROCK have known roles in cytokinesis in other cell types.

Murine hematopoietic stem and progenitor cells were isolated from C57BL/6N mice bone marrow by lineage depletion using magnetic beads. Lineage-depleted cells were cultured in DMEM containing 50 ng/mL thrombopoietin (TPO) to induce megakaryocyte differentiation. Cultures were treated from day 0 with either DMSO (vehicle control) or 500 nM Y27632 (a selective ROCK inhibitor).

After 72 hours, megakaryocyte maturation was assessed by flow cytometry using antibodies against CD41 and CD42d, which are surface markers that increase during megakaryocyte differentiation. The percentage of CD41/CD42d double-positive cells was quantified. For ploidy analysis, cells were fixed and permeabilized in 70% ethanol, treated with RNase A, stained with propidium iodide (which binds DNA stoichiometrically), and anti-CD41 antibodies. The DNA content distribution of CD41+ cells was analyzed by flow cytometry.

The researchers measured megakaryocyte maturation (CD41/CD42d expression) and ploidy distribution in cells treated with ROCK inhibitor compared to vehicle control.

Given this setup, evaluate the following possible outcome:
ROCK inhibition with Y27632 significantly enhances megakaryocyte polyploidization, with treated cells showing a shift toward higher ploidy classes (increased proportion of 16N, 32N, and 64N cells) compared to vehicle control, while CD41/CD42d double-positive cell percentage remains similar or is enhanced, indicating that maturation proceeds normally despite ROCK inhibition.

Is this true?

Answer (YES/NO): YES